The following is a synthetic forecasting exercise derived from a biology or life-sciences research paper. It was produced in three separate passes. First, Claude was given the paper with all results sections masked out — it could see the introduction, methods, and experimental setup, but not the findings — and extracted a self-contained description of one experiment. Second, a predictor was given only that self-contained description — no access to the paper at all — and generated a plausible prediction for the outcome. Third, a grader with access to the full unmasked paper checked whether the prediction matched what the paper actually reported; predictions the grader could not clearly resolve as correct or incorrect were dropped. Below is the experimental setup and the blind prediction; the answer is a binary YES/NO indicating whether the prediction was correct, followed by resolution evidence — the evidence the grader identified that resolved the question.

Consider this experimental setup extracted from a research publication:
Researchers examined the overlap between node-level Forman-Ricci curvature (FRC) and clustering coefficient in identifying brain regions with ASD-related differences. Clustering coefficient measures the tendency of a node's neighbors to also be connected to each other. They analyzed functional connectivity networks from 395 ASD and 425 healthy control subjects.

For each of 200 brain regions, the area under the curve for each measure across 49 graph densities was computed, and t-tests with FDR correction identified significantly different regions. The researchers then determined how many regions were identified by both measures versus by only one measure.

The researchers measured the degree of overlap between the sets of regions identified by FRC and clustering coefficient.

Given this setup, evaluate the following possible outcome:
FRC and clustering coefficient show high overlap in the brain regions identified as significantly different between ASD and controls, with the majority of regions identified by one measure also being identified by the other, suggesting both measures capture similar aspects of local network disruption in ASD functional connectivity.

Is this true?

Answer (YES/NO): YES